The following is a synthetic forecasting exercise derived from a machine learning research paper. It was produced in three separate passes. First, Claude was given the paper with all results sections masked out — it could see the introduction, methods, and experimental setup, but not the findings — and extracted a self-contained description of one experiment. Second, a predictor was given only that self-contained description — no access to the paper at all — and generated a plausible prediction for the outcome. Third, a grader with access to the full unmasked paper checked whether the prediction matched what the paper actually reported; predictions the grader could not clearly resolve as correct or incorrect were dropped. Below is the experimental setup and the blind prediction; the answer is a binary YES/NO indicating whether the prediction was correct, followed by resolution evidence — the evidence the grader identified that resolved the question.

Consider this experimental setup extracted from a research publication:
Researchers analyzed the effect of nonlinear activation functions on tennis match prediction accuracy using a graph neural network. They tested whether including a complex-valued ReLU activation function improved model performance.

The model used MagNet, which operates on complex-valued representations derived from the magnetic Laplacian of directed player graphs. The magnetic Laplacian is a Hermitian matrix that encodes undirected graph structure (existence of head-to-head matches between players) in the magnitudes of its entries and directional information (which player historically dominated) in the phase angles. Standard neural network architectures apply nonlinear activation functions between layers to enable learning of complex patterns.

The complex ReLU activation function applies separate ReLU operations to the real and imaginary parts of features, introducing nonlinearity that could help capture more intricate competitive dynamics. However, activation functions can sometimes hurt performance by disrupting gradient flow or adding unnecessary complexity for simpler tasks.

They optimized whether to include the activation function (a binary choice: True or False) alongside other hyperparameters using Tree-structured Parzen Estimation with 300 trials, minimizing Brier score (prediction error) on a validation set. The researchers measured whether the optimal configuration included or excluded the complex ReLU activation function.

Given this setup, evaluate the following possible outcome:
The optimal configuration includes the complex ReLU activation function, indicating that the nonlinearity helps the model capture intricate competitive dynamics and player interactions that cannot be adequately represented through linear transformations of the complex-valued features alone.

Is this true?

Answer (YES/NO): NO